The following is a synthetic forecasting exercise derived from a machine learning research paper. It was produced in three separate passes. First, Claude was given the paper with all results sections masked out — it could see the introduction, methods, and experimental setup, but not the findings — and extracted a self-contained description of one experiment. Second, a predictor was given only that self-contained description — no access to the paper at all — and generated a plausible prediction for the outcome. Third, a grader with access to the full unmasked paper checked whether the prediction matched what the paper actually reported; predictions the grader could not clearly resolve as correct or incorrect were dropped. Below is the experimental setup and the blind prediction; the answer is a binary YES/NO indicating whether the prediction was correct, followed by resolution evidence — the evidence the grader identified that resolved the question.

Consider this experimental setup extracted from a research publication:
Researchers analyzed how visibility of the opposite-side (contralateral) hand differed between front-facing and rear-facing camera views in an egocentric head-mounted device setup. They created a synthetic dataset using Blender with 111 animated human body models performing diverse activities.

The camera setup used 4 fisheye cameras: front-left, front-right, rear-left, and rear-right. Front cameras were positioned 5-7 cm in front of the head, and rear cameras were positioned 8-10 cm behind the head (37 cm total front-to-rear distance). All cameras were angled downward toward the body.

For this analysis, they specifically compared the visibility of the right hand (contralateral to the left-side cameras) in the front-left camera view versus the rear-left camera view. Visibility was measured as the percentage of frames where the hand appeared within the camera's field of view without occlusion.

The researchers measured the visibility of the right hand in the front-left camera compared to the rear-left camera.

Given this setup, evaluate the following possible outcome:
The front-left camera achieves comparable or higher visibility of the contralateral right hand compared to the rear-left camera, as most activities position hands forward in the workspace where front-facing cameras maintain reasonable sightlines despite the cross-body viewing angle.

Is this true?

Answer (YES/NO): YES